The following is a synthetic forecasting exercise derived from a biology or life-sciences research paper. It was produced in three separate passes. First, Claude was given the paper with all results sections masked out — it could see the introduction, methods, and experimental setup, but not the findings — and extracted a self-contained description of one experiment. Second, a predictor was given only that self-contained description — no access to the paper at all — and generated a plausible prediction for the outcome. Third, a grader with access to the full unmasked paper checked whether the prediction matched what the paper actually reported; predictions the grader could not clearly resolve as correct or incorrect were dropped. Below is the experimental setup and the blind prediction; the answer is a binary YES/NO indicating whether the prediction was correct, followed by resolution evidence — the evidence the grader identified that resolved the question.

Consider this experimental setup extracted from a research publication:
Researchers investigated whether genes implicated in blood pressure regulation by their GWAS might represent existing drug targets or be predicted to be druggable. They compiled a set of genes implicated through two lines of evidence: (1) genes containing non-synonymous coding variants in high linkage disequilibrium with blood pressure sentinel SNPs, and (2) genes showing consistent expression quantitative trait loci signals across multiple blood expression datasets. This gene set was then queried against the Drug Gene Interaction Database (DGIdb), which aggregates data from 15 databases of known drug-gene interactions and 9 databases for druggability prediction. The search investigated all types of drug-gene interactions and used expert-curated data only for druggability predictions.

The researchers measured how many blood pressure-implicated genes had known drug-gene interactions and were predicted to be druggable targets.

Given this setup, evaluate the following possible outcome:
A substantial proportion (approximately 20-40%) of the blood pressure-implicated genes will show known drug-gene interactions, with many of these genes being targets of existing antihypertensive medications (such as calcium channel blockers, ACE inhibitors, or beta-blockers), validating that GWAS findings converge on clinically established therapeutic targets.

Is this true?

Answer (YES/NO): NO